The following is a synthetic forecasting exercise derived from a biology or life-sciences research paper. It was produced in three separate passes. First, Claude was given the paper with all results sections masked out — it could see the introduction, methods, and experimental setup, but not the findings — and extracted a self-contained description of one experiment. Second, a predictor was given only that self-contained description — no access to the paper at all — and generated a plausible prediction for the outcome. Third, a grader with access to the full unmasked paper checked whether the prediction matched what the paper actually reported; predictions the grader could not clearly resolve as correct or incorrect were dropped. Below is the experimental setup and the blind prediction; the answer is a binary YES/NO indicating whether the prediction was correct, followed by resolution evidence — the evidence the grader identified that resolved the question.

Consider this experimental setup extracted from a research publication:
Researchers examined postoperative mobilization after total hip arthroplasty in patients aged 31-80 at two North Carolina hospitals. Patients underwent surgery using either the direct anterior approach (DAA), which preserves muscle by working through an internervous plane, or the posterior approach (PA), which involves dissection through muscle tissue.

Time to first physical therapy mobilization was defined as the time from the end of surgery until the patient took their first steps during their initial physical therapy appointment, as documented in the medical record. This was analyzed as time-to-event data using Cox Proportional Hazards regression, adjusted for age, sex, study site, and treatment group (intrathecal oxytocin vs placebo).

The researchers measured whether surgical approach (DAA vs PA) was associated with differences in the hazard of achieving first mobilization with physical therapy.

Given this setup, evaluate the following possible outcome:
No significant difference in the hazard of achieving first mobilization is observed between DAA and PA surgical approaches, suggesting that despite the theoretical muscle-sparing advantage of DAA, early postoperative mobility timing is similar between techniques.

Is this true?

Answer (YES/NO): YES